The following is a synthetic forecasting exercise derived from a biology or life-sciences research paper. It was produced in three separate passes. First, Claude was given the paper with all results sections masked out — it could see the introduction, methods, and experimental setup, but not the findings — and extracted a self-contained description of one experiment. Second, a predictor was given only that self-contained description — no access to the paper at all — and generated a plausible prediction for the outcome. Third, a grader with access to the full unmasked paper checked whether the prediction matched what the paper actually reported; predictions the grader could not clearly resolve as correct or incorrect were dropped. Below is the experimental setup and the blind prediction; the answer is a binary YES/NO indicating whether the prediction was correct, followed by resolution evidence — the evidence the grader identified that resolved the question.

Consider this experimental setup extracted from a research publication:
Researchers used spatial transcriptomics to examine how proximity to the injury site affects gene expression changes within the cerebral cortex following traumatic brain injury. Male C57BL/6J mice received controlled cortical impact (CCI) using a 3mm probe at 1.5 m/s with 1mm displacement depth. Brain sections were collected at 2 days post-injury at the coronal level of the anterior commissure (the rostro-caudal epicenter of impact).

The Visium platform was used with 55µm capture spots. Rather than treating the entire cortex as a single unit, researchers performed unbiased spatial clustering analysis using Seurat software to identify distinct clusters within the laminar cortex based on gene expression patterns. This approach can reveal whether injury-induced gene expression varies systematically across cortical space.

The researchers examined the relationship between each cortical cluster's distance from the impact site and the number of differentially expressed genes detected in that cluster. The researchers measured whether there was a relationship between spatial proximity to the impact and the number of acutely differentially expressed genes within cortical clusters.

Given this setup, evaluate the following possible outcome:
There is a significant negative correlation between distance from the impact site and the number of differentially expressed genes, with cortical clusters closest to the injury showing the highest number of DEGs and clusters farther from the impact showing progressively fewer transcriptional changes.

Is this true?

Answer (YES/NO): YES